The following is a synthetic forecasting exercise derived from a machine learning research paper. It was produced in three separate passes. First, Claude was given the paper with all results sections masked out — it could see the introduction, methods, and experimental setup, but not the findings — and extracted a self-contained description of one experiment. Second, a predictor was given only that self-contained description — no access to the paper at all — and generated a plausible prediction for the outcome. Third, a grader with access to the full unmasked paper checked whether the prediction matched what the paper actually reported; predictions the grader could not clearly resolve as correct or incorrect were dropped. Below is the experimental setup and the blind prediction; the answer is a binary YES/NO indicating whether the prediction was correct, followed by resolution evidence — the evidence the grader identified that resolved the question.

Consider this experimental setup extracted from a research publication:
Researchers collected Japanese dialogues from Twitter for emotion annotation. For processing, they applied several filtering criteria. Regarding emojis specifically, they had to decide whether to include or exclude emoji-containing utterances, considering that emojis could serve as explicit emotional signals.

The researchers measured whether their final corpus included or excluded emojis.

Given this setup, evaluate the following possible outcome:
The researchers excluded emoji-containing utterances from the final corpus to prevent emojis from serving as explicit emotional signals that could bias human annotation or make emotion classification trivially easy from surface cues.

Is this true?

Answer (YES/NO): YES